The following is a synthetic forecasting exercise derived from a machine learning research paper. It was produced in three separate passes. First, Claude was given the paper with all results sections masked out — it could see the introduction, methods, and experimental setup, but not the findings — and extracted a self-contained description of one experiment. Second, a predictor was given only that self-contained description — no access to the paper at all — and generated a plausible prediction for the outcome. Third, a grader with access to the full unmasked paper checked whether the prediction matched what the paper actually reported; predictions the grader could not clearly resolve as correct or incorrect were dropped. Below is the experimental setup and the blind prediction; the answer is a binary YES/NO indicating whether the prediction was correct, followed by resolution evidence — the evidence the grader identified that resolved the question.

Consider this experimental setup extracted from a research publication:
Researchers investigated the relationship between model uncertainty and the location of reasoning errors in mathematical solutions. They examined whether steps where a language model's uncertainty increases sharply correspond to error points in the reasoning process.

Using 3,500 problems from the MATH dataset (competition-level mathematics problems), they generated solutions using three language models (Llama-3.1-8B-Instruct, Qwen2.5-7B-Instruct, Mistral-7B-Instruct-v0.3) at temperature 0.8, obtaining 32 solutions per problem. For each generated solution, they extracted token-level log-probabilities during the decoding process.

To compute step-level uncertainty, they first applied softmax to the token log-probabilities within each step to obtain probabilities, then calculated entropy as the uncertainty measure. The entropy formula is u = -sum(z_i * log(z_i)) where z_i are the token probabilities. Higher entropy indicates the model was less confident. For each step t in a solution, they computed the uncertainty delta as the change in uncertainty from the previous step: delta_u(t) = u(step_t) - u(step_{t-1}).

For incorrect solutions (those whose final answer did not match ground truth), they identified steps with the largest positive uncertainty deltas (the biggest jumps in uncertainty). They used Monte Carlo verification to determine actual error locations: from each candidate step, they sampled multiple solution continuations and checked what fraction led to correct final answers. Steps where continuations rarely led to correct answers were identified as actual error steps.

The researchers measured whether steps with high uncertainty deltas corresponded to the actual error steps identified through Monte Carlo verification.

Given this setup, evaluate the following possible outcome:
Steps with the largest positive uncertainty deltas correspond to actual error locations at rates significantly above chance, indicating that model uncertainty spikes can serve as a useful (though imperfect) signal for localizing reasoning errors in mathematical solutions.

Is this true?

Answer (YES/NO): YES